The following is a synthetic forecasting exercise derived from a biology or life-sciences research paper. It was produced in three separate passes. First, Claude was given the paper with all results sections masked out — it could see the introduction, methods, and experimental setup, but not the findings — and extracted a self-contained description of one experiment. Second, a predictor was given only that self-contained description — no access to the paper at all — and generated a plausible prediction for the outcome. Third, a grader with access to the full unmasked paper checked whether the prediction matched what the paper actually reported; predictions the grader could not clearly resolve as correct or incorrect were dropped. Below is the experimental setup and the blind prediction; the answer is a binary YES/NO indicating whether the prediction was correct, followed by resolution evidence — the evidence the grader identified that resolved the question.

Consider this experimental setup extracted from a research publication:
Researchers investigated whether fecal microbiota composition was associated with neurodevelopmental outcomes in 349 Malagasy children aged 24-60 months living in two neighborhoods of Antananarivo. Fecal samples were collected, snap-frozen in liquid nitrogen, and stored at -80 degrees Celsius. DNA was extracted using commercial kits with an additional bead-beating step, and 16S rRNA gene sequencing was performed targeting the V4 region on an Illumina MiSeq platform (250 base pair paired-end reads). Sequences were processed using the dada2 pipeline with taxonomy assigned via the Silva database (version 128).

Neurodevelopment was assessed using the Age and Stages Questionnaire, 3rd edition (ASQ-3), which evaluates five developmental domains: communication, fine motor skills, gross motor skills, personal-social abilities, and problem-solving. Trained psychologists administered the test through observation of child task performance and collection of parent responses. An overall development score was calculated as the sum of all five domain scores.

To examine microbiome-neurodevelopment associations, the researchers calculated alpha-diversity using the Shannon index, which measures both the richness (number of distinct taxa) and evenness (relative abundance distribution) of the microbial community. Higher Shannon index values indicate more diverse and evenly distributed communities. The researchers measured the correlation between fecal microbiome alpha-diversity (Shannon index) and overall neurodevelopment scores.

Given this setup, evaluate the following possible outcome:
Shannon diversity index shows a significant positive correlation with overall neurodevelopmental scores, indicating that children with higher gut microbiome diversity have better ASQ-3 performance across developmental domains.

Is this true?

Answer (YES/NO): NO